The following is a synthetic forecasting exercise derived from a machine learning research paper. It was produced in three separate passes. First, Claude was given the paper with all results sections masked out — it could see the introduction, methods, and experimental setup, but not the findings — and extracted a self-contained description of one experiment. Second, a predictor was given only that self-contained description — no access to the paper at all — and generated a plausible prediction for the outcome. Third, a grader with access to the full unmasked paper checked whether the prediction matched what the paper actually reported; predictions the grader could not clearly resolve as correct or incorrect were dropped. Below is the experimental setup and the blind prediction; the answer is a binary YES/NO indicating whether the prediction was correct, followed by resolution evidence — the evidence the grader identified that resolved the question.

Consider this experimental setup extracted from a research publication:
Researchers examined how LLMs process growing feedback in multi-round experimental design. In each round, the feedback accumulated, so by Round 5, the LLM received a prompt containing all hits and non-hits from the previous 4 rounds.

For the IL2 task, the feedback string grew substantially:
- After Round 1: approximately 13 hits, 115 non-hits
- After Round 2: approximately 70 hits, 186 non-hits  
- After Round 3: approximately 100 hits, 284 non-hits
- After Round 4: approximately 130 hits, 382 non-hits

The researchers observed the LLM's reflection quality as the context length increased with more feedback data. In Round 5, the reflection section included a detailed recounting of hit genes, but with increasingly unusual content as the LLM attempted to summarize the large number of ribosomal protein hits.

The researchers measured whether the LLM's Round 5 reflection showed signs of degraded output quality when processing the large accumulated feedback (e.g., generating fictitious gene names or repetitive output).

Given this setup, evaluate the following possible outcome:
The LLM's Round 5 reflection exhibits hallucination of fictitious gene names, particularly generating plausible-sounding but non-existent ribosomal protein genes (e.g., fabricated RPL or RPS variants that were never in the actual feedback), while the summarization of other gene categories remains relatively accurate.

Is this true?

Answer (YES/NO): YES